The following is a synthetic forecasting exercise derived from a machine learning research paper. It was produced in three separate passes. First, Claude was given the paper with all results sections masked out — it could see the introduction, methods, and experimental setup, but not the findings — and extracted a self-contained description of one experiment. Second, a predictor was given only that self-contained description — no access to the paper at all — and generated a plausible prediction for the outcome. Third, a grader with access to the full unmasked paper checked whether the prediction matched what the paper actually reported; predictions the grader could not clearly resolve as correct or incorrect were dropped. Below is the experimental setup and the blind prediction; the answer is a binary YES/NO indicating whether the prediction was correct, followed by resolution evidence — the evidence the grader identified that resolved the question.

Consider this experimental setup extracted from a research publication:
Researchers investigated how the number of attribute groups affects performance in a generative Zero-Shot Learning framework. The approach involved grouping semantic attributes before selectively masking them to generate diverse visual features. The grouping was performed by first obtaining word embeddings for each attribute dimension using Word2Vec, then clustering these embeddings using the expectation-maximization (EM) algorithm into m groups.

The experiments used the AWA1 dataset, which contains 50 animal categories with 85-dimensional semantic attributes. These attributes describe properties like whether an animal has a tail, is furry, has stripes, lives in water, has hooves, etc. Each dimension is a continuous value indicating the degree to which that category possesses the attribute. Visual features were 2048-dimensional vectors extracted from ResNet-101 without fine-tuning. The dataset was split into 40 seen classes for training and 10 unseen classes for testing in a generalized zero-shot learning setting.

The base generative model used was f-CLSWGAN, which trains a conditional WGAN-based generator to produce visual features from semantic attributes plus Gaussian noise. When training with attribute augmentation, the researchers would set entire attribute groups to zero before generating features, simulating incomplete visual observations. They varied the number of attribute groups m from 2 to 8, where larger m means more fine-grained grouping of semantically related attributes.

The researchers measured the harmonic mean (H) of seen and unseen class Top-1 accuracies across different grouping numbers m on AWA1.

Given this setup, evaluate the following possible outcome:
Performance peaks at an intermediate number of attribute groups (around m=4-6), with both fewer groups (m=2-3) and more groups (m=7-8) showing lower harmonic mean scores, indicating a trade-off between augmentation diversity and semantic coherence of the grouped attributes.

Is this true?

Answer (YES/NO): NO